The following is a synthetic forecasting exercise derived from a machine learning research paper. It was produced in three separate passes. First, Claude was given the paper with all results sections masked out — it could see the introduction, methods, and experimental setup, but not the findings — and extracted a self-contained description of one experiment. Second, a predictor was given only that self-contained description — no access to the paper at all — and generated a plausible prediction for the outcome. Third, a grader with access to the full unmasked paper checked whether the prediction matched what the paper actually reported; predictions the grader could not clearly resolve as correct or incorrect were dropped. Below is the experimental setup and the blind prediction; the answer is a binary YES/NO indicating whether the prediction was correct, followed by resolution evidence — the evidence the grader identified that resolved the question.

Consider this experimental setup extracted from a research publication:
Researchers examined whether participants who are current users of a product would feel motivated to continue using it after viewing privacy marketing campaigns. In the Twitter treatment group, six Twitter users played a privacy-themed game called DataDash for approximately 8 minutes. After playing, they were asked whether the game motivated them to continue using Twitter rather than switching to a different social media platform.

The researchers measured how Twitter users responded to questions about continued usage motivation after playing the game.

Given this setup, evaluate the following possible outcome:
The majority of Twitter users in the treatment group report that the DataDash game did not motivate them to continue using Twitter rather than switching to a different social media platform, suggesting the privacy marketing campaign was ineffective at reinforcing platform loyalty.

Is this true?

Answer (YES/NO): YES